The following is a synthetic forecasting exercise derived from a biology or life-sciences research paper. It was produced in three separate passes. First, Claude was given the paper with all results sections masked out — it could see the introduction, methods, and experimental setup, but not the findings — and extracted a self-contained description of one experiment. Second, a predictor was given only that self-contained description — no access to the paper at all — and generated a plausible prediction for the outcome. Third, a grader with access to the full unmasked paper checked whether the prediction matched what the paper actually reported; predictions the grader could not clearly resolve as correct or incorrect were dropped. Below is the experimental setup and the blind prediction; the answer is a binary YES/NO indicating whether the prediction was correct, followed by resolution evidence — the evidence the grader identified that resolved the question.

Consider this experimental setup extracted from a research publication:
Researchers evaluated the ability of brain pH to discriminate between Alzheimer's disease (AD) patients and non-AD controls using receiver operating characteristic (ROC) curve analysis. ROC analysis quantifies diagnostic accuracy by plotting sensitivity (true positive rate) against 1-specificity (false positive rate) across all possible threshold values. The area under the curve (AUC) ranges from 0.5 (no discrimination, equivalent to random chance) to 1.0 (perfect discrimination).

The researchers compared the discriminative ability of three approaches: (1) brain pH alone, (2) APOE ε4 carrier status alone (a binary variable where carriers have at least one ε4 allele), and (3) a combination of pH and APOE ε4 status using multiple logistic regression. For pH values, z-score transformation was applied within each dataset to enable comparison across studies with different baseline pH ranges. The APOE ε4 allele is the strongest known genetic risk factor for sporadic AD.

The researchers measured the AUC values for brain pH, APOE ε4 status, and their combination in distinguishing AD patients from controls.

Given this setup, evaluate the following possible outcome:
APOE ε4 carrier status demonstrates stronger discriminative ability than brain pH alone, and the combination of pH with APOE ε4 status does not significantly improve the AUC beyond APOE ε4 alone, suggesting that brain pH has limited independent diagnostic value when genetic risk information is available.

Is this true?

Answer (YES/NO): NO